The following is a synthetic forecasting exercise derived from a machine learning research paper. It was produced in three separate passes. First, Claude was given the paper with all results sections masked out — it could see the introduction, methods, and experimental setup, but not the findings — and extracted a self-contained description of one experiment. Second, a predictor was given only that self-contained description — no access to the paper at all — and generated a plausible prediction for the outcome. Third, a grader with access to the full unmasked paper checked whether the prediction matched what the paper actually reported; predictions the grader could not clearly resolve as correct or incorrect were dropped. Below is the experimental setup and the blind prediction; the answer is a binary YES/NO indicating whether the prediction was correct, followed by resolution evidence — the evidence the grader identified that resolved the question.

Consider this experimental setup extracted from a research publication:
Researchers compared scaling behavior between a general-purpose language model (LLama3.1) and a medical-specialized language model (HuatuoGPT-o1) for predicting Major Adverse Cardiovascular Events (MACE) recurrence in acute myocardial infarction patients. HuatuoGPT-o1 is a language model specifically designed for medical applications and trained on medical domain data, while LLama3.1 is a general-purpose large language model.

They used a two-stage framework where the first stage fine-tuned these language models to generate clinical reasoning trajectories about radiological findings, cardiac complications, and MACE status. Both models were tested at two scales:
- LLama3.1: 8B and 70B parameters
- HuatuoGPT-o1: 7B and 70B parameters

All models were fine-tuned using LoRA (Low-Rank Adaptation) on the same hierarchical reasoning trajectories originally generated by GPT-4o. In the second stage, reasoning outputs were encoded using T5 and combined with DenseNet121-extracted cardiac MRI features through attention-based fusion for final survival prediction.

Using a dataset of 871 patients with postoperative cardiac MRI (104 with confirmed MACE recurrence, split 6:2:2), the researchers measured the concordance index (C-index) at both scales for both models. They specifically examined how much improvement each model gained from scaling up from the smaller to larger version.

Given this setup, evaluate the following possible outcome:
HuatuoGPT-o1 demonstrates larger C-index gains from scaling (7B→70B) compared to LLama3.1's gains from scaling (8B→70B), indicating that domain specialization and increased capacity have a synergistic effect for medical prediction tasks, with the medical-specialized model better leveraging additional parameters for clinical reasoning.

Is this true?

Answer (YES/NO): YES